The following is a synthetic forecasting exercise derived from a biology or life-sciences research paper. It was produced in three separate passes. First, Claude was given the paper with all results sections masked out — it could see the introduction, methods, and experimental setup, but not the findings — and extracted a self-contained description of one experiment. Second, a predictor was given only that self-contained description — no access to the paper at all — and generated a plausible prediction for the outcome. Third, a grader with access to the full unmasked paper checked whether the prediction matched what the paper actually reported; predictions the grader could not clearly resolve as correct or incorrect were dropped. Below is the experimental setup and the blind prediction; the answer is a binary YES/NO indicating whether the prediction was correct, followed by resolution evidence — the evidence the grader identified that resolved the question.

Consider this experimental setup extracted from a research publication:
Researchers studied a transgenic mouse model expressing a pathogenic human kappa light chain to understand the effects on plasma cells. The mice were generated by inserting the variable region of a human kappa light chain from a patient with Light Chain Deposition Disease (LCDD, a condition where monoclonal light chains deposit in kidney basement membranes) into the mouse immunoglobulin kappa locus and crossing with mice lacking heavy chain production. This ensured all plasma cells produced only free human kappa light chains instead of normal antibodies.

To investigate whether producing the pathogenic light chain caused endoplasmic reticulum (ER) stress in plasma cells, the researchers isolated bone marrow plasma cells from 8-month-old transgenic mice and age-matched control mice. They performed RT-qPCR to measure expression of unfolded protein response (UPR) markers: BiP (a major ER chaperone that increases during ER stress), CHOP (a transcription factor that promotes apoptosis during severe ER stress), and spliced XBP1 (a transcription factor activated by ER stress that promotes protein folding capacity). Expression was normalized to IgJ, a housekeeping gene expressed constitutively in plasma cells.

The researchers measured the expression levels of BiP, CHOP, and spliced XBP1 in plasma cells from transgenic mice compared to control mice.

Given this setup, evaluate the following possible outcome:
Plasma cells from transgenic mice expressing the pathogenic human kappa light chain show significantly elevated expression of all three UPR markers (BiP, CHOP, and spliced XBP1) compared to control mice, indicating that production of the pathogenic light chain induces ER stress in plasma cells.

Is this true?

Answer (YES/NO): NO